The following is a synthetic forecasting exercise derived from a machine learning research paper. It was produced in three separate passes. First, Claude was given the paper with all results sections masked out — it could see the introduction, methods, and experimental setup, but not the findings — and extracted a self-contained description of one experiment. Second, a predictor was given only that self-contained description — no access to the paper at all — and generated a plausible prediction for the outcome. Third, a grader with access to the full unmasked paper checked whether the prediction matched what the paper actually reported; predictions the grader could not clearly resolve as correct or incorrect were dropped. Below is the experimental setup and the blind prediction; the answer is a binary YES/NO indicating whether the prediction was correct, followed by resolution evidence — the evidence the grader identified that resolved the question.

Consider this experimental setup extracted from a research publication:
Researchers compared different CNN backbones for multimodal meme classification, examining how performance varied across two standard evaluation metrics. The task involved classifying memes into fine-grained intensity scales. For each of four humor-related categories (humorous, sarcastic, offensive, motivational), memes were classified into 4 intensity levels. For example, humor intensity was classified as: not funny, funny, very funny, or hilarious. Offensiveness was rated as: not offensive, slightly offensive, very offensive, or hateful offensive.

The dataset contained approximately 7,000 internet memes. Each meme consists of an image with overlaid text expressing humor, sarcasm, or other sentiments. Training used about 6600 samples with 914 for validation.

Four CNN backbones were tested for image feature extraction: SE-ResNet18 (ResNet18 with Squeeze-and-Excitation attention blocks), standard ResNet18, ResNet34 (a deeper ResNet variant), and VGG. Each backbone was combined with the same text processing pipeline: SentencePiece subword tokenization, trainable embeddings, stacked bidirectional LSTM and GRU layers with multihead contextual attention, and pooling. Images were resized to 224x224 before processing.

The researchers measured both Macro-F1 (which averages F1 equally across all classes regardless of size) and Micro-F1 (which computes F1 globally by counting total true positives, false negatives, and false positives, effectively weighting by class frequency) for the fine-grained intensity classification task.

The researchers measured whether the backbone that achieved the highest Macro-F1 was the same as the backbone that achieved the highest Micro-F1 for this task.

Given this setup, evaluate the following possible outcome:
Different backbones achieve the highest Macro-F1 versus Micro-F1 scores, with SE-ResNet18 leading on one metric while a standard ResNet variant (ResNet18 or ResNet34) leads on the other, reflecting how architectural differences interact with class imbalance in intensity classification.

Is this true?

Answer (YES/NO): NO